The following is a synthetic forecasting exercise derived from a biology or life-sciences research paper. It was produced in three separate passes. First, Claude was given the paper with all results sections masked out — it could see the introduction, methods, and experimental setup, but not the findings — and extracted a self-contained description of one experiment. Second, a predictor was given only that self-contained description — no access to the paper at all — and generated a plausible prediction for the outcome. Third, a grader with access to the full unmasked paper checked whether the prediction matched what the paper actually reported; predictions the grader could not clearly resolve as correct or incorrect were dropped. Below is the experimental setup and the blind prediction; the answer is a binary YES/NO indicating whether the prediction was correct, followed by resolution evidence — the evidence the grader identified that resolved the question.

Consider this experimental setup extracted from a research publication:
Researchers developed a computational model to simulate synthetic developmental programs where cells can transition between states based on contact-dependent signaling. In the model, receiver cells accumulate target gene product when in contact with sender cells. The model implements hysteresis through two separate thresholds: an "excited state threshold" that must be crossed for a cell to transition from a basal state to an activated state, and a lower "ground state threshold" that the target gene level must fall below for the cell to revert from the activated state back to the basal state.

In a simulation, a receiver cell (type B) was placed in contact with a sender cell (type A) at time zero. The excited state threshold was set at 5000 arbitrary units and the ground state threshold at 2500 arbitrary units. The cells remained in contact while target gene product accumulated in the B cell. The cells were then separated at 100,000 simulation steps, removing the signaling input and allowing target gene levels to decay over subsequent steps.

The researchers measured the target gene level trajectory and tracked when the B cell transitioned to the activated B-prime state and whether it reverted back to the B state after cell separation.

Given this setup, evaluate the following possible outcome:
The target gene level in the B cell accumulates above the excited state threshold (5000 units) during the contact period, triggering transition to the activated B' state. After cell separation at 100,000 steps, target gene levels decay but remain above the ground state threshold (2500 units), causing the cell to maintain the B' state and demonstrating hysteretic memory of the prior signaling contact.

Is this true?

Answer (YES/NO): NO